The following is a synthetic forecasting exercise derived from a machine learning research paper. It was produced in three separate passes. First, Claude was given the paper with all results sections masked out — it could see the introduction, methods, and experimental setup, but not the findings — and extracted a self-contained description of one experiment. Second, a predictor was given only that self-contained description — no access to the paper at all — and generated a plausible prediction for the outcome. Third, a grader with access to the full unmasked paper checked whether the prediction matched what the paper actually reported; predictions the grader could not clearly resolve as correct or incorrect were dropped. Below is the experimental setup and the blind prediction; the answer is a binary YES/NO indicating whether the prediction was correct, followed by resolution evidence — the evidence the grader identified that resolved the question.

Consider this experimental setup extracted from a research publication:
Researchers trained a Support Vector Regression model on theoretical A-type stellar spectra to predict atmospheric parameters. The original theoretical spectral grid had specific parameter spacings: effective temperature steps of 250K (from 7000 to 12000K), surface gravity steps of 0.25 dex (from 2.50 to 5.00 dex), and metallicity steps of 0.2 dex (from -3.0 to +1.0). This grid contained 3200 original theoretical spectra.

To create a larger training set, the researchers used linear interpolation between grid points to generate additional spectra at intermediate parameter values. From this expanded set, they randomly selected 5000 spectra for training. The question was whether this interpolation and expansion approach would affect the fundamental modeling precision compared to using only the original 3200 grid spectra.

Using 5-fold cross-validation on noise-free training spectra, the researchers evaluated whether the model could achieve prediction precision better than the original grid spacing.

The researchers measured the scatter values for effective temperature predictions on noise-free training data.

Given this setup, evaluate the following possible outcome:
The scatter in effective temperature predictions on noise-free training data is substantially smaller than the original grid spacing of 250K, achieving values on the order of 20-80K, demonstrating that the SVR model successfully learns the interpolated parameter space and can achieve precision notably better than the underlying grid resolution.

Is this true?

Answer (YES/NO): YES